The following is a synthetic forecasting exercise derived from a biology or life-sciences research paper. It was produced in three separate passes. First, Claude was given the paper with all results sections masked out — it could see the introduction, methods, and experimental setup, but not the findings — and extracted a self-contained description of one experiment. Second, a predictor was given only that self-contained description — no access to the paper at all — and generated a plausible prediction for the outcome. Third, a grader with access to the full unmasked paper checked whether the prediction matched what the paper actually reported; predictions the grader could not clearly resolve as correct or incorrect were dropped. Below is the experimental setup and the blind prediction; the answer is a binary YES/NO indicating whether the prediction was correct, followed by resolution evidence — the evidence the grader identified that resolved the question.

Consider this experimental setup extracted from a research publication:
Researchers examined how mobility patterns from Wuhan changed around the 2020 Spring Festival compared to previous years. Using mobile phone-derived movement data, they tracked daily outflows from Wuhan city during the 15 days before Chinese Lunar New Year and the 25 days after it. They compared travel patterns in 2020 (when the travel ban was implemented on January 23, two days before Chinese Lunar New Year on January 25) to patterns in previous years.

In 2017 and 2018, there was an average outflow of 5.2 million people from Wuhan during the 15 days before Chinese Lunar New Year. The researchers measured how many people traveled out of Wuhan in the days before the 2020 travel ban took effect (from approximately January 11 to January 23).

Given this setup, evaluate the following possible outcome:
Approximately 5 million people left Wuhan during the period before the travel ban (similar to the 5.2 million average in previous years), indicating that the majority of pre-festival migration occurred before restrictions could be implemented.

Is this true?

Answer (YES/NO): NO